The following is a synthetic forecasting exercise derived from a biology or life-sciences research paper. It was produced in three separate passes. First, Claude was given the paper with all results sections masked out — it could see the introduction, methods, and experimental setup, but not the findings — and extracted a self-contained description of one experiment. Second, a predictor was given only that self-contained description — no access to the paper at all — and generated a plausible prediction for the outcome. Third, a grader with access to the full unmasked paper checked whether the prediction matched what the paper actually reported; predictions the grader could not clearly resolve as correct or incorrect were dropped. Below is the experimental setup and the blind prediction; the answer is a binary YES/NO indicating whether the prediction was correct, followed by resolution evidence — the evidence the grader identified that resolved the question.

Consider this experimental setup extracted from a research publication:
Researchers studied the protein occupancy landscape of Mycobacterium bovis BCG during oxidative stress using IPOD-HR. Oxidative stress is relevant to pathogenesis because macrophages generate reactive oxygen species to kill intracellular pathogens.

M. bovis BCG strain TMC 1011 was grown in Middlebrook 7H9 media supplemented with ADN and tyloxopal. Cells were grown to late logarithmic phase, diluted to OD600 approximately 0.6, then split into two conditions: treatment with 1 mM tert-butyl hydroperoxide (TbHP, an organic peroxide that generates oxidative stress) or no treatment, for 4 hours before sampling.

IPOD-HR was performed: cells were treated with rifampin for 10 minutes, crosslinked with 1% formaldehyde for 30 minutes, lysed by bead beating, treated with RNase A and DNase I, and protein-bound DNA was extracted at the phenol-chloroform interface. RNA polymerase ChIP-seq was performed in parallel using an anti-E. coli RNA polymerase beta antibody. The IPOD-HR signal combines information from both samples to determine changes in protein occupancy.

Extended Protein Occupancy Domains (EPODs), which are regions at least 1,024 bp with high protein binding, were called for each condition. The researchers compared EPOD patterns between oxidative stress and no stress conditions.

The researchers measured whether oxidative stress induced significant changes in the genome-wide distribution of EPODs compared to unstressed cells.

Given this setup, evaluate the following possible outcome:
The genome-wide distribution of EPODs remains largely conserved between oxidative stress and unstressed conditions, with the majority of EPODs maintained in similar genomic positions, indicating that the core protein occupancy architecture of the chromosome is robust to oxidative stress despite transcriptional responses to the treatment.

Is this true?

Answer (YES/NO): NO